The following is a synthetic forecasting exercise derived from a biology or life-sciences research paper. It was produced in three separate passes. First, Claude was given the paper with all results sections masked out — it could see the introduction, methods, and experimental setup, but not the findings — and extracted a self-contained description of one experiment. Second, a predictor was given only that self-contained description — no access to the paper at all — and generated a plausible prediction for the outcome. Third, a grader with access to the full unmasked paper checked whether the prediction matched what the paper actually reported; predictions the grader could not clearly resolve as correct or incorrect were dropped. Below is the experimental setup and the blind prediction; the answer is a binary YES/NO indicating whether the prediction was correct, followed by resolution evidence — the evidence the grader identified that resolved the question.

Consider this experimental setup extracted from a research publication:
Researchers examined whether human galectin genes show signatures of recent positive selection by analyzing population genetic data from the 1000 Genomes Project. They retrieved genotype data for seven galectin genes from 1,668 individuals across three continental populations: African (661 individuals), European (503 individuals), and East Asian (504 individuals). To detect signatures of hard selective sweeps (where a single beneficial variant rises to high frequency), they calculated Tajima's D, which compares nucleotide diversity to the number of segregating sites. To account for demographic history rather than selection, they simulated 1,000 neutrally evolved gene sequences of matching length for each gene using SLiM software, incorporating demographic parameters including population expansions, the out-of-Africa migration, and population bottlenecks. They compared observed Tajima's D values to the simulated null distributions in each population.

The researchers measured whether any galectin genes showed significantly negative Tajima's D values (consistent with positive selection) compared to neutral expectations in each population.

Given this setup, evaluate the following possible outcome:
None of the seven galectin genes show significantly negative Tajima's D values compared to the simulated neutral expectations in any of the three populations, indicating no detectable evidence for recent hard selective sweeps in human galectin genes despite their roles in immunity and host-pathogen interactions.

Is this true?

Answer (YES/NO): NO